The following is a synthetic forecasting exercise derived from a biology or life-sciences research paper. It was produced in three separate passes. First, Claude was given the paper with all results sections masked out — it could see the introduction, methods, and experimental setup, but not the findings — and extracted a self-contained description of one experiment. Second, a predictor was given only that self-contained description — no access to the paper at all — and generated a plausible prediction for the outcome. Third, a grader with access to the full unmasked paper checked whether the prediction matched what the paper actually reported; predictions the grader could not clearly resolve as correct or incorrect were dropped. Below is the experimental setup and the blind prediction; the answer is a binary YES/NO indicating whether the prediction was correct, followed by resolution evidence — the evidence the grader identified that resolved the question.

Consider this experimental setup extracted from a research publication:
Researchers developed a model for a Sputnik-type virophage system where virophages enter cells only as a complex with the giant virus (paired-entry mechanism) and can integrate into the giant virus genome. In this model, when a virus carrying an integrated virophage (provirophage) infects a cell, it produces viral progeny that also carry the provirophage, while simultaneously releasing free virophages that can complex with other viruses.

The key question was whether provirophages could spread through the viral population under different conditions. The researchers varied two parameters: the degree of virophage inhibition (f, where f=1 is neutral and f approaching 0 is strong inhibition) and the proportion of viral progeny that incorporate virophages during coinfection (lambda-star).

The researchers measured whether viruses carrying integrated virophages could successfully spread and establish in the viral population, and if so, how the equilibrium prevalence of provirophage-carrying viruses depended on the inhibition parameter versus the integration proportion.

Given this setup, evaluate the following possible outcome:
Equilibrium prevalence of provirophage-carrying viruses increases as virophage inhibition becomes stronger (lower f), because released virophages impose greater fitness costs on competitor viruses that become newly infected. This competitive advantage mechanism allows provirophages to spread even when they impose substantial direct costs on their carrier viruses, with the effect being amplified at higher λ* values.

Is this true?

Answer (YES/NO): NO